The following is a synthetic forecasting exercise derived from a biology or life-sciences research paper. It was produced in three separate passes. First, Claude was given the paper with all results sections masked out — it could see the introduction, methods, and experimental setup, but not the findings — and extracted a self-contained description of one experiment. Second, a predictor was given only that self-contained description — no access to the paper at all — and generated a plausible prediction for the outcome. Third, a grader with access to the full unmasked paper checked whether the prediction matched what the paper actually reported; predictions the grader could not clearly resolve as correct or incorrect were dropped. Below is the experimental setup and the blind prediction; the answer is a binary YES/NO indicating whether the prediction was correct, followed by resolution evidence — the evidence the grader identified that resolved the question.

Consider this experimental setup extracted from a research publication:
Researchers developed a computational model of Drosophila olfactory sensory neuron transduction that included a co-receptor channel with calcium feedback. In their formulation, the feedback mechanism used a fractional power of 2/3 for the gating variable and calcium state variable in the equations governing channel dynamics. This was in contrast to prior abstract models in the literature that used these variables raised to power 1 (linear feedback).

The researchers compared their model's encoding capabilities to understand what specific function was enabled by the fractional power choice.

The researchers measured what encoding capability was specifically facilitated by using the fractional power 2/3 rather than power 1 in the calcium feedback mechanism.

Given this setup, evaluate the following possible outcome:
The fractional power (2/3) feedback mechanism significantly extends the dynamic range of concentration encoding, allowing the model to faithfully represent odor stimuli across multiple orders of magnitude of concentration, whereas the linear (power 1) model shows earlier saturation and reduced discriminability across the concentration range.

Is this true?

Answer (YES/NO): NO